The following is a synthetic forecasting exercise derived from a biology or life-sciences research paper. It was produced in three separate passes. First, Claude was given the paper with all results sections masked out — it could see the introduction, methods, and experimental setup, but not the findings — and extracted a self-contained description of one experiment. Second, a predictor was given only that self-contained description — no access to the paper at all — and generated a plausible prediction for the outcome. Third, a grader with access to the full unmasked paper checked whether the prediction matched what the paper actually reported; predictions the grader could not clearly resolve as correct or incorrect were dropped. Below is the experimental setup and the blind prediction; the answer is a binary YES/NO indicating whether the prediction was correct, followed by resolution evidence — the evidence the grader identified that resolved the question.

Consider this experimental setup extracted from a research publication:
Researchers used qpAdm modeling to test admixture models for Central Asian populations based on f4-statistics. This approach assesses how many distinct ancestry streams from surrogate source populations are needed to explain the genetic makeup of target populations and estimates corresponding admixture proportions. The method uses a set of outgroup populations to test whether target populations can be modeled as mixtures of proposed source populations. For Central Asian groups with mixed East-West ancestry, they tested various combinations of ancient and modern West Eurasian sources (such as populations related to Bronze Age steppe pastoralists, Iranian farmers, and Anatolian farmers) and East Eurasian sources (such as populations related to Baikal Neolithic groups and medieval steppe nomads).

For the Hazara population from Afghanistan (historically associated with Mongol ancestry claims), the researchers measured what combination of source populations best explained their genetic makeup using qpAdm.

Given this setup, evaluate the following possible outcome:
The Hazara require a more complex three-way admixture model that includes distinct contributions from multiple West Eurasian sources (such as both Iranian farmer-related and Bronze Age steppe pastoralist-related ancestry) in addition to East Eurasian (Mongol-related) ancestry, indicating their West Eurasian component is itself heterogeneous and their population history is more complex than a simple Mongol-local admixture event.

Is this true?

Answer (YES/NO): NO